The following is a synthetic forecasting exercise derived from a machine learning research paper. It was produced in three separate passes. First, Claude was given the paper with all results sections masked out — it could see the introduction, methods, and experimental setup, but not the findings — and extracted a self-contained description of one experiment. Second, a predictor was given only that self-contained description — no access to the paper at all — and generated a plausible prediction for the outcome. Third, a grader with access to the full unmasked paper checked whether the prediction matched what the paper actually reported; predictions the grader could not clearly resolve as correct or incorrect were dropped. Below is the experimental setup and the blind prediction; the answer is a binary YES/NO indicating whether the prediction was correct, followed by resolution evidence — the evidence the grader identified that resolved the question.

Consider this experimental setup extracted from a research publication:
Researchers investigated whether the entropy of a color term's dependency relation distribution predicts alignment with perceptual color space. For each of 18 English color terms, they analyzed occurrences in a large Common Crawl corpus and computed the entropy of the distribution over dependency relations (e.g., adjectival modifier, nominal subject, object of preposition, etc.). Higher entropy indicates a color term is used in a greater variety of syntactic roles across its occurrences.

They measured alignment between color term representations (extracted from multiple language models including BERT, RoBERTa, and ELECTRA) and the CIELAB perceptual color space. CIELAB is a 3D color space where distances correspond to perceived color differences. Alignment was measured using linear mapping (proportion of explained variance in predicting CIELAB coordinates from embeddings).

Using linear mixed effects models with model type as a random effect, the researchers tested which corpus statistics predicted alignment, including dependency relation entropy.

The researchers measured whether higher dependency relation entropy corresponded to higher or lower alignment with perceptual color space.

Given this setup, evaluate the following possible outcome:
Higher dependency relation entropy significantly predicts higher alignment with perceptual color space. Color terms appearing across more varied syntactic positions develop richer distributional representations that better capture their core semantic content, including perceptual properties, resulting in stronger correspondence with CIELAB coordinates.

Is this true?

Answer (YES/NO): YES